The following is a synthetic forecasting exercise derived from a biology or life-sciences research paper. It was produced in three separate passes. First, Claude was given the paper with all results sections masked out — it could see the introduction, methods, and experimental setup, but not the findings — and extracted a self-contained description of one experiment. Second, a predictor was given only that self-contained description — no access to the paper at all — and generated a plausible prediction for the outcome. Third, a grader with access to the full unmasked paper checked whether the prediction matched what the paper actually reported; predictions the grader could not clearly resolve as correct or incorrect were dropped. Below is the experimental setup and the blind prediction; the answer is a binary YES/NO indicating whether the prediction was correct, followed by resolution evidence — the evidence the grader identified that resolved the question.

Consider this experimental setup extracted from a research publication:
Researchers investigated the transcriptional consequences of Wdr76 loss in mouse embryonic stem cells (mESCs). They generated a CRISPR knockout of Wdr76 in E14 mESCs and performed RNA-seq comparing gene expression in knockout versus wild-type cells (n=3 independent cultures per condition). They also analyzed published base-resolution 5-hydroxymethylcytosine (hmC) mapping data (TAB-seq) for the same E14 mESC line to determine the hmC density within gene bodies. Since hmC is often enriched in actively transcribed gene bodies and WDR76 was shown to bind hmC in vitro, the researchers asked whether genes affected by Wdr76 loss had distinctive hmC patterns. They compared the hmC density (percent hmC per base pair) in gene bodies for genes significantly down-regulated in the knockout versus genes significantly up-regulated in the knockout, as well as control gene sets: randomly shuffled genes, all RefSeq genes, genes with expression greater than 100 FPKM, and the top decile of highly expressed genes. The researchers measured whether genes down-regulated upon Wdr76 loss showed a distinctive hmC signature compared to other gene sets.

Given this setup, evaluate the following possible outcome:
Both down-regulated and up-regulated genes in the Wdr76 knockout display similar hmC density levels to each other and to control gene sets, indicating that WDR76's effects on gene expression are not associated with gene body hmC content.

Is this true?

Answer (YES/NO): NO